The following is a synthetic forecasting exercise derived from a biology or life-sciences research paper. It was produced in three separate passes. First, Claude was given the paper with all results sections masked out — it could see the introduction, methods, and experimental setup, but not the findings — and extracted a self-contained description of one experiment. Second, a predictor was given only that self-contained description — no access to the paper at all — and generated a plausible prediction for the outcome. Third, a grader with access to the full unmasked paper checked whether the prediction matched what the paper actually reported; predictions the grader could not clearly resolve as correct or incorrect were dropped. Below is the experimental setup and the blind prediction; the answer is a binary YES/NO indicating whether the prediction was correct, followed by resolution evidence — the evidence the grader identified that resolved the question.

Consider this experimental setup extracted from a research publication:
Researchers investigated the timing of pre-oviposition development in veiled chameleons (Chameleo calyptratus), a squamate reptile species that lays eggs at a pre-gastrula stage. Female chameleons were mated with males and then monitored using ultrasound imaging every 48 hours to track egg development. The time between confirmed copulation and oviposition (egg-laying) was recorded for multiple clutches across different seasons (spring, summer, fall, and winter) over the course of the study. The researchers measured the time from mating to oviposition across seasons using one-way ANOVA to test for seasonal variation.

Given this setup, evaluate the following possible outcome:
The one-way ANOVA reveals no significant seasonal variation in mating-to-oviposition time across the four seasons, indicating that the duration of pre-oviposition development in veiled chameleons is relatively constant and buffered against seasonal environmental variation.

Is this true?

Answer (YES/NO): YES